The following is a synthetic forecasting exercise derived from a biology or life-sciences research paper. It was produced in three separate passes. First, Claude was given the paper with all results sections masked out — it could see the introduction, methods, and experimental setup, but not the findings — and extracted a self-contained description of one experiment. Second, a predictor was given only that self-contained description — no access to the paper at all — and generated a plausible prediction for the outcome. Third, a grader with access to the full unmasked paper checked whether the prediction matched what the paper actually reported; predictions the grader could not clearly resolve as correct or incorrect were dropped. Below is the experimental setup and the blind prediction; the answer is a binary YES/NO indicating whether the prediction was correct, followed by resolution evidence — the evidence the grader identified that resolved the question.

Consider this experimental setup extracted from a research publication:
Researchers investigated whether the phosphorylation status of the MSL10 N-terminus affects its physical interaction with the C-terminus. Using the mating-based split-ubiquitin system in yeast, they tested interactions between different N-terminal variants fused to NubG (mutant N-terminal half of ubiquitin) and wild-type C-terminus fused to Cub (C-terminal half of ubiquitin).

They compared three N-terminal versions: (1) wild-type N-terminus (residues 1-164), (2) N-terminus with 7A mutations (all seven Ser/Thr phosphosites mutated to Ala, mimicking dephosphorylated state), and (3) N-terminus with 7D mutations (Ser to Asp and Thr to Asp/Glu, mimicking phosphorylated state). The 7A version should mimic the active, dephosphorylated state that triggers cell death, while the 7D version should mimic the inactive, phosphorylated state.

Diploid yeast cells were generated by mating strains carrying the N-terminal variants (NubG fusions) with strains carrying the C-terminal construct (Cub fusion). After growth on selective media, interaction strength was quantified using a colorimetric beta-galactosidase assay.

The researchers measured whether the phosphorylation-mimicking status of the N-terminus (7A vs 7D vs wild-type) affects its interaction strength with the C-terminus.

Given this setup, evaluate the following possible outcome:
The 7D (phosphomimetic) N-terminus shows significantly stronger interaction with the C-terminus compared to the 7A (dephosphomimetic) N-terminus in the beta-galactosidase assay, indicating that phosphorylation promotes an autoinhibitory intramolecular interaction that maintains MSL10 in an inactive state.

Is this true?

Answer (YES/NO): NO